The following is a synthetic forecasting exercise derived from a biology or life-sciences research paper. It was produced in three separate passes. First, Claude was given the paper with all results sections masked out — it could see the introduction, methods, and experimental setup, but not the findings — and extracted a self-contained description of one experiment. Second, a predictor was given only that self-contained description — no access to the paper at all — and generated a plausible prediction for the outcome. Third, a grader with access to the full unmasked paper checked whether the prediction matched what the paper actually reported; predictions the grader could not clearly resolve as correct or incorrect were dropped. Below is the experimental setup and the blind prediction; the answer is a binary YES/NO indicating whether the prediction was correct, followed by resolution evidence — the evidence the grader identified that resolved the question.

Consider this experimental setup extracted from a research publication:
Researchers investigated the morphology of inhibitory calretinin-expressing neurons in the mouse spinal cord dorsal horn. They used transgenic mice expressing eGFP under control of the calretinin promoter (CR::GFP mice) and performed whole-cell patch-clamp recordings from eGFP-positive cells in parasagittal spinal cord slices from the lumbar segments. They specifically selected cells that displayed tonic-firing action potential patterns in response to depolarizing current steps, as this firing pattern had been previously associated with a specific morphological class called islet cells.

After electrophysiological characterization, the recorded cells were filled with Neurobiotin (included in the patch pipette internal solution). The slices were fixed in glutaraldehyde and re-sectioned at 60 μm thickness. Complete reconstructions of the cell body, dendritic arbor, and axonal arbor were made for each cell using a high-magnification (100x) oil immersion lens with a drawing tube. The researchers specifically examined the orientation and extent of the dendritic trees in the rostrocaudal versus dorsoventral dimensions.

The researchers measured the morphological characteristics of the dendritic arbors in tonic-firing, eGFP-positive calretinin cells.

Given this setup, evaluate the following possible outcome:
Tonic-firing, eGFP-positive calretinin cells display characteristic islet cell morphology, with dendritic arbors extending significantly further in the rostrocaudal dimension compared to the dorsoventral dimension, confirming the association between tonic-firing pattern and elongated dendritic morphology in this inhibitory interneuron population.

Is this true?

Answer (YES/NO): YES